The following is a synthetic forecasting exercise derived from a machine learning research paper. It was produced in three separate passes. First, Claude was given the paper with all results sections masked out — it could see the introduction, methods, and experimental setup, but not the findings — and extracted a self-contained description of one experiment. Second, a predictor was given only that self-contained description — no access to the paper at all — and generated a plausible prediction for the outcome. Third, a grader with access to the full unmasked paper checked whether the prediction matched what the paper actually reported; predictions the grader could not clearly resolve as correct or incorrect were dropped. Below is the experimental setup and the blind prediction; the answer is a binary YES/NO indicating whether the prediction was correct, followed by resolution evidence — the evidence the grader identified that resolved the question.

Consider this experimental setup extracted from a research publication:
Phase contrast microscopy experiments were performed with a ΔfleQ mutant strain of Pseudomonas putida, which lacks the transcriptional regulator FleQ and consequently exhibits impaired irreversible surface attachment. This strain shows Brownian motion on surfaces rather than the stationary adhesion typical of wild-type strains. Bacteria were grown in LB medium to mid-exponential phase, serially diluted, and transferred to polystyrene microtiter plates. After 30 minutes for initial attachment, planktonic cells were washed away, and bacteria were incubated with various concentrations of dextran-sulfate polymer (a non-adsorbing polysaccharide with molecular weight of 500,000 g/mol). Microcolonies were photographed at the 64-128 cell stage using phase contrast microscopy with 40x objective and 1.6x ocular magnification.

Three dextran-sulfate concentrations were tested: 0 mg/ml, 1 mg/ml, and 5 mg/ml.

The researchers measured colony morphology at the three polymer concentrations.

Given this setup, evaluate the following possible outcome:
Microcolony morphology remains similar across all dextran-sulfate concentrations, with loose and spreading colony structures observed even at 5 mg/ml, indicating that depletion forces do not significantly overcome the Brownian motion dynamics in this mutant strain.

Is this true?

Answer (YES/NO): NO